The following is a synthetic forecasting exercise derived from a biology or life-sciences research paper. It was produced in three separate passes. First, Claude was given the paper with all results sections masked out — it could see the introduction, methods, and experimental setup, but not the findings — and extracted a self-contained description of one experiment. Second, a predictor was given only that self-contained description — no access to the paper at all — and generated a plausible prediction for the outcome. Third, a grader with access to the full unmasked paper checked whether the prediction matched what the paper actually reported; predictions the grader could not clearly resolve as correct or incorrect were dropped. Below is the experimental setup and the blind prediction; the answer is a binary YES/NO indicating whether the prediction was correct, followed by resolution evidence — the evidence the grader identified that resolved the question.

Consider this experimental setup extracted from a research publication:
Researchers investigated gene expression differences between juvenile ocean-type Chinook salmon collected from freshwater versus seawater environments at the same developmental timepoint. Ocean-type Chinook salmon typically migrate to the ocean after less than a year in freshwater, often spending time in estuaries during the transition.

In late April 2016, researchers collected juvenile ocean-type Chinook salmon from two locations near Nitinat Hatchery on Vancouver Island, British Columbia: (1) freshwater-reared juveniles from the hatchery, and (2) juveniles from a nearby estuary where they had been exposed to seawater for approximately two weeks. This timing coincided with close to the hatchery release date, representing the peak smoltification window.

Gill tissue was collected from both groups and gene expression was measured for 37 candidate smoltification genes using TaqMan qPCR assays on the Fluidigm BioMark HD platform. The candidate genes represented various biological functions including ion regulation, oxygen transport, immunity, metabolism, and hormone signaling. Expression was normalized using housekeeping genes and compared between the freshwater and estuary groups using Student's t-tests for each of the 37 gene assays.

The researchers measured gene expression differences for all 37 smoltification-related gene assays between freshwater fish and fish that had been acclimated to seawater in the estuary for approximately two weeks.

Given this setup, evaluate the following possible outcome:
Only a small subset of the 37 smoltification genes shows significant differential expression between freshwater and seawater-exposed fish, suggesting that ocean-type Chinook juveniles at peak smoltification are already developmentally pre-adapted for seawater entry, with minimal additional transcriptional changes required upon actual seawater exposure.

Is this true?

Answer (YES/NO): NO